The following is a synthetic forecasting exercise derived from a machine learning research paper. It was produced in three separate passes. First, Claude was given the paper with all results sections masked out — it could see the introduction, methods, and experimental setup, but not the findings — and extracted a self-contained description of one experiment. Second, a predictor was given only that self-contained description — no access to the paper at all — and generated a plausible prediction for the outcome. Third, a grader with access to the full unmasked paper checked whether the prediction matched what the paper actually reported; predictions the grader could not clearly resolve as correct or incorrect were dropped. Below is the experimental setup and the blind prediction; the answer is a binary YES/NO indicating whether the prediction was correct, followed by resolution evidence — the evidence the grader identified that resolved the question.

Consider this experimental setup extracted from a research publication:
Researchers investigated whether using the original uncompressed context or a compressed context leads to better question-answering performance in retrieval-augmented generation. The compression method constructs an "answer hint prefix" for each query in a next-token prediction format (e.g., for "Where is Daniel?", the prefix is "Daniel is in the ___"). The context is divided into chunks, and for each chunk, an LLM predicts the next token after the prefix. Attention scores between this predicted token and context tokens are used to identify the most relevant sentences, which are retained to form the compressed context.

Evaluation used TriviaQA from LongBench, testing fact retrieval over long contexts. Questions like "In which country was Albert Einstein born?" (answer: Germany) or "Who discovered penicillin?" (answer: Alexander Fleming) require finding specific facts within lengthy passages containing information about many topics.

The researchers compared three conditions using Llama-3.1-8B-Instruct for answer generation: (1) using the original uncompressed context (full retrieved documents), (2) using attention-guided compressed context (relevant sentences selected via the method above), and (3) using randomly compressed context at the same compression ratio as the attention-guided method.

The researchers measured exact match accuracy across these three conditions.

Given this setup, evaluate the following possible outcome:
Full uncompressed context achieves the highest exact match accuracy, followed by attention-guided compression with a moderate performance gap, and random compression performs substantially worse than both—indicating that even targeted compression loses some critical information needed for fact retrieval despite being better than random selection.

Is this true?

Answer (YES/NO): NO